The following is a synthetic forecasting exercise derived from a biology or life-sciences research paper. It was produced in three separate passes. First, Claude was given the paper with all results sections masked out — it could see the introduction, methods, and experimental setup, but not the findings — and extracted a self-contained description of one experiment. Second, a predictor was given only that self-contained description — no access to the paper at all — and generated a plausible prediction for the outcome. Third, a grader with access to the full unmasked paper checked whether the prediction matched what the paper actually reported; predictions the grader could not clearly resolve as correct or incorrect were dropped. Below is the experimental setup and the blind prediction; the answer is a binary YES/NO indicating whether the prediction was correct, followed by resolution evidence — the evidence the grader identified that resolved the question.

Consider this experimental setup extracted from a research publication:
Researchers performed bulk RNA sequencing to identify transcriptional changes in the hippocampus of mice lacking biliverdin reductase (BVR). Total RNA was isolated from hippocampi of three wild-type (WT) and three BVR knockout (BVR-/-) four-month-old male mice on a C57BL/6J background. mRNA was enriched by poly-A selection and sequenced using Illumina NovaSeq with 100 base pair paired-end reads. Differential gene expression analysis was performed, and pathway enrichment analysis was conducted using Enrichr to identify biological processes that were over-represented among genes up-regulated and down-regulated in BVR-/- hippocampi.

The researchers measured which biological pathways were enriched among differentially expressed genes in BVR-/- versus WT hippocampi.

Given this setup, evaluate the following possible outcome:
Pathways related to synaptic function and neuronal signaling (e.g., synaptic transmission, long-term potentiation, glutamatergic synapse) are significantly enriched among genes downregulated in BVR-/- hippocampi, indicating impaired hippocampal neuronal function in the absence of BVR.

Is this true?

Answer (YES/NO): NO